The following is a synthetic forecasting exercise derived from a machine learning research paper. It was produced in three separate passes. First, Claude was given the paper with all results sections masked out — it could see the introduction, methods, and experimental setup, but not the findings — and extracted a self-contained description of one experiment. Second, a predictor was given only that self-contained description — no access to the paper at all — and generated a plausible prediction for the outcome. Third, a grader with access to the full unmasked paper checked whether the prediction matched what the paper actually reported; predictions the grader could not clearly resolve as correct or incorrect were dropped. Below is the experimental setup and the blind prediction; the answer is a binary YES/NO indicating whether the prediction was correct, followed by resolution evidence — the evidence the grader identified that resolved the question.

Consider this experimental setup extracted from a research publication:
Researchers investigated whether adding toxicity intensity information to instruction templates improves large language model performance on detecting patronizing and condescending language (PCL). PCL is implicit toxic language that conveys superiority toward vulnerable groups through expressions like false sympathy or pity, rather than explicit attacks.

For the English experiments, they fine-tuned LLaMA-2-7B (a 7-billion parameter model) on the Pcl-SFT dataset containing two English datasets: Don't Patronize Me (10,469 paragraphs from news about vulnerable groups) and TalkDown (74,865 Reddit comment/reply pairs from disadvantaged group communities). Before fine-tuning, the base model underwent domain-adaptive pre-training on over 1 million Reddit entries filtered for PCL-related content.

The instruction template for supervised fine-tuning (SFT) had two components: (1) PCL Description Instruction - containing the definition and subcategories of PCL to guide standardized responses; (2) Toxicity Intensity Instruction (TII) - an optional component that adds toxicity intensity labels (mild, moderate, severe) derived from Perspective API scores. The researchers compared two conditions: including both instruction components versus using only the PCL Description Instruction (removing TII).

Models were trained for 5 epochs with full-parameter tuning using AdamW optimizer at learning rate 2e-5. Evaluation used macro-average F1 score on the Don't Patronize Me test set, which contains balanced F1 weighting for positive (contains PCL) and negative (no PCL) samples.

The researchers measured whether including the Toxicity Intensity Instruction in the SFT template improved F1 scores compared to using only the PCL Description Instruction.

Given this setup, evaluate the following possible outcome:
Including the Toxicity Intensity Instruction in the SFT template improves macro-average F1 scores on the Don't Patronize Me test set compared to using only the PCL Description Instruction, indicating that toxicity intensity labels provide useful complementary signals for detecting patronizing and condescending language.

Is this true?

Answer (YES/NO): YES